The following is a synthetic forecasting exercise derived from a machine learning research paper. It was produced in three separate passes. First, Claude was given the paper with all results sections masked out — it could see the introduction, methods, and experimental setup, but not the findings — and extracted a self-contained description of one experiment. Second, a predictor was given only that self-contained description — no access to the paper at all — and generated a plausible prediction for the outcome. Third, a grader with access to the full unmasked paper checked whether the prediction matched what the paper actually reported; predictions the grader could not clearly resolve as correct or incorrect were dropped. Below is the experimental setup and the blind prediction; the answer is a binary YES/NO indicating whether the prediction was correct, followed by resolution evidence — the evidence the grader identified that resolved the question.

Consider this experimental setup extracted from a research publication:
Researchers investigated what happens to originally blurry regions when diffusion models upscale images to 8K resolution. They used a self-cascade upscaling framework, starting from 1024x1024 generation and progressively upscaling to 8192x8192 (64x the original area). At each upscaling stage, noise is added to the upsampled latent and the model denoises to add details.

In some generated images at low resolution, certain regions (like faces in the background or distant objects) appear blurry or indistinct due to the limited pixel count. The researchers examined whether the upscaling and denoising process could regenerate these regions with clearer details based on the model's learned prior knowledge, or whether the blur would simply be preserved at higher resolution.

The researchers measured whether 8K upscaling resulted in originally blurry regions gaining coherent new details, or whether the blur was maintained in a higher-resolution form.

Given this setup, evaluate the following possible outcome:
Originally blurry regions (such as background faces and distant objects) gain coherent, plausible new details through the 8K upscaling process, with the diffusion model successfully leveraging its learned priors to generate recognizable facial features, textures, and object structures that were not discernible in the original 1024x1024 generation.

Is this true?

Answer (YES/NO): YES